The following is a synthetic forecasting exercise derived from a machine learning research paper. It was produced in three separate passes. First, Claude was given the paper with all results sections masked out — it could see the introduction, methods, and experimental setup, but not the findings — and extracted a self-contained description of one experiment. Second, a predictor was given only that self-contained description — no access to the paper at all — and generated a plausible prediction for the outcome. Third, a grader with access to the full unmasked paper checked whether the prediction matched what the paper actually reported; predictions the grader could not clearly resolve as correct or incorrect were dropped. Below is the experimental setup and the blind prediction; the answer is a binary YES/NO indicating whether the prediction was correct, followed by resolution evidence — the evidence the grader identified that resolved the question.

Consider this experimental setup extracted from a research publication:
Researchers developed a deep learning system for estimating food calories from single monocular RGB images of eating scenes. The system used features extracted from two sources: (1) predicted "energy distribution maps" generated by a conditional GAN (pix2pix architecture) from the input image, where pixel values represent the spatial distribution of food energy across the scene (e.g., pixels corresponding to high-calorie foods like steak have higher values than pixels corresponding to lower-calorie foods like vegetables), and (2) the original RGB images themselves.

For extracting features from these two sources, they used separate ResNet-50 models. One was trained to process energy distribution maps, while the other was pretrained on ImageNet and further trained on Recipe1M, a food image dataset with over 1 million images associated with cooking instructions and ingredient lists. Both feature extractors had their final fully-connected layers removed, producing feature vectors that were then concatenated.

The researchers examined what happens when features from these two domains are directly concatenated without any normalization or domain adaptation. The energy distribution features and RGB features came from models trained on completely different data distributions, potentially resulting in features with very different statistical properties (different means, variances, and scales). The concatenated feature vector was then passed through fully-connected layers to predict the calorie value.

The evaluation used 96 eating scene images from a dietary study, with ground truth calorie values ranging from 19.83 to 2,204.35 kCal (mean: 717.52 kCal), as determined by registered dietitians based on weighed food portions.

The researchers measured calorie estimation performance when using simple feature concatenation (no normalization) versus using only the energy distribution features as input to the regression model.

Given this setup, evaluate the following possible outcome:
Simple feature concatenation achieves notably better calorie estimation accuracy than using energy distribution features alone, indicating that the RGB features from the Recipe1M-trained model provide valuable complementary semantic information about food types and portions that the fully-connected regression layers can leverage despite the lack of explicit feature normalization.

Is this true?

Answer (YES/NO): NO